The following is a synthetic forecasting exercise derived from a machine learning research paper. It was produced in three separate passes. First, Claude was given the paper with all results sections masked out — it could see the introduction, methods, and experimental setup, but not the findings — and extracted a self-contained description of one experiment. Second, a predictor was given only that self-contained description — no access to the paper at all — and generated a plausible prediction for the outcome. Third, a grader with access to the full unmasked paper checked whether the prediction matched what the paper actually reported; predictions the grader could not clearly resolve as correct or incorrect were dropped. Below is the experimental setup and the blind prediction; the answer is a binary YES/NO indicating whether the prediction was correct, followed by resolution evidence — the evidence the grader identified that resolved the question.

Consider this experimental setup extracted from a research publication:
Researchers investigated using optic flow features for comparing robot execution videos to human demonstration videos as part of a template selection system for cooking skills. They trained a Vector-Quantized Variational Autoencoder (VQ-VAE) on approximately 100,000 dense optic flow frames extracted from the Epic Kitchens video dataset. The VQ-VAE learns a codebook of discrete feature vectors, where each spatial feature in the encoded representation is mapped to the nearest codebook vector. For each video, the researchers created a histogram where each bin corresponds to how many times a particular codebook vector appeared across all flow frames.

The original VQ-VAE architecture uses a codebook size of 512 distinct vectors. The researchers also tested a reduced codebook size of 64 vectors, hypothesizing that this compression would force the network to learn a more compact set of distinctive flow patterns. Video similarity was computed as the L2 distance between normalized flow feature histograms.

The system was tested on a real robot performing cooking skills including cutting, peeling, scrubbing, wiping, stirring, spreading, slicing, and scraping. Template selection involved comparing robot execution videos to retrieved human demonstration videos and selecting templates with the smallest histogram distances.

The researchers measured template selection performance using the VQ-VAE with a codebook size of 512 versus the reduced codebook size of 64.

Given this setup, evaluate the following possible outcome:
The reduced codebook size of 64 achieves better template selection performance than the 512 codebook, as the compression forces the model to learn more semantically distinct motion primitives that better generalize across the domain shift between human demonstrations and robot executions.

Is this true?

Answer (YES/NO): YES